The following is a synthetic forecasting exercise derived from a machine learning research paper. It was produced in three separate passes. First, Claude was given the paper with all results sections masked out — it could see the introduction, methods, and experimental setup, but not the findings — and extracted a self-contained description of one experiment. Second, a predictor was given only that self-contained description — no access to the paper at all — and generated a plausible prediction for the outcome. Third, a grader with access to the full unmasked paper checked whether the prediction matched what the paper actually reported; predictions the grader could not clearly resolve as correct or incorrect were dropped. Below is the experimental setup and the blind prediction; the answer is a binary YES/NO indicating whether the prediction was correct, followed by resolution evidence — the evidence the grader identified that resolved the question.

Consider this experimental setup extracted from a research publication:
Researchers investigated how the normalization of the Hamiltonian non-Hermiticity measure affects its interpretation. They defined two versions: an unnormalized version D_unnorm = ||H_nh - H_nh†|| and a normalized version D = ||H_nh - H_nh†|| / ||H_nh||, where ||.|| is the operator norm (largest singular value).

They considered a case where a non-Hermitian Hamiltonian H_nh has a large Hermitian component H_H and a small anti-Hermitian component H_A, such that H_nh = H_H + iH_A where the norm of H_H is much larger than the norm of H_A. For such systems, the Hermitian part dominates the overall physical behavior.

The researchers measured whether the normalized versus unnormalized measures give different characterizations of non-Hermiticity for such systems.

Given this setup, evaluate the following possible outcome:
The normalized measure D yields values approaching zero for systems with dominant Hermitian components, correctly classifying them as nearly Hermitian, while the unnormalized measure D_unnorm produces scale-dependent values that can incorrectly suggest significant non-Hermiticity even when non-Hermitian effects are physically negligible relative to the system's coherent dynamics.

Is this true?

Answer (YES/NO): YES